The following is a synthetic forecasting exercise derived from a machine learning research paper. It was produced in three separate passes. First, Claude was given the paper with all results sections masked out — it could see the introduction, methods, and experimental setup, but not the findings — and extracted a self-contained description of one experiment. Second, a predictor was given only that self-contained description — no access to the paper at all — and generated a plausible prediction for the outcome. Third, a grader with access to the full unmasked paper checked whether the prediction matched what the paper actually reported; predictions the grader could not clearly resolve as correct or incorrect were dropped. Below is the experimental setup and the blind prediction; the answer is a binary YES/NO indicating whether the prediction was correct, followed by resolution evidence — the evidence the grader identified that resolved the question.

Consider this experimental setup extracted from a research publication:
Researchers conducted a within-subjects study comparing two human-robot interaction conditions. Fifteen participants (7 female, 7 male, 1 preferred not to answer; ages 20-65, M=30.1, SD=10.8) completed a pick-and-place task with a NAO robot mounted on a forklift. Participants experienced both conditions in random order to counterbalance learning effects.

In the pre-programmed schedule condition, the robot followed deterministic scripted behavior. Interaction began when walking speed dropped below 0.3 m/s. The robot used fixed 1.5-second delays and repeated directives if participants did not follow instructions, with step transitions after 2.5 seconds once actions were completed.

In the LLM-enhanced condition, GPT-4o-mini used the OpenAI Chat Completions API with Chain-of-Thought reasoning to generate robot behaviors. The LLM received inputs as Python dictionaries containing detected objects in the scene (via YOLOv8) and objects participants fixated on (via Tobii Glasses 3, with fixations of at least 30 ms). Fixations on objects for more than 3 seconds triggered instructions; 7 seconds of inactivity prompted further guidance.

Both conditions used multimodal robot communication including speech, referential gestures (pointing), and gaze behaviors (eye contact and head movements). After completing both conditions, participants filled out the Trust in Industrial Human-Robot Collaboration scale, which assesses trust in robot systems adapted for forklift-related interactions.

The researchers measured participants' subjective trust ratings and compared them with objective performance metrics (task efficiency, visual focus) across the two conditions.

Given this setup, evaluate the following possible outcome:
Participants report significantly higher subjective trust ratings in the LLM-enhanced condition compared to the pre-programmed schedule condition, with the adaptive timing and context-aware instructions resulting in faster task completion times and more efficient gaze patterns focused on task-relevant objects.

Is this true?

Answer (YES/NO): NO